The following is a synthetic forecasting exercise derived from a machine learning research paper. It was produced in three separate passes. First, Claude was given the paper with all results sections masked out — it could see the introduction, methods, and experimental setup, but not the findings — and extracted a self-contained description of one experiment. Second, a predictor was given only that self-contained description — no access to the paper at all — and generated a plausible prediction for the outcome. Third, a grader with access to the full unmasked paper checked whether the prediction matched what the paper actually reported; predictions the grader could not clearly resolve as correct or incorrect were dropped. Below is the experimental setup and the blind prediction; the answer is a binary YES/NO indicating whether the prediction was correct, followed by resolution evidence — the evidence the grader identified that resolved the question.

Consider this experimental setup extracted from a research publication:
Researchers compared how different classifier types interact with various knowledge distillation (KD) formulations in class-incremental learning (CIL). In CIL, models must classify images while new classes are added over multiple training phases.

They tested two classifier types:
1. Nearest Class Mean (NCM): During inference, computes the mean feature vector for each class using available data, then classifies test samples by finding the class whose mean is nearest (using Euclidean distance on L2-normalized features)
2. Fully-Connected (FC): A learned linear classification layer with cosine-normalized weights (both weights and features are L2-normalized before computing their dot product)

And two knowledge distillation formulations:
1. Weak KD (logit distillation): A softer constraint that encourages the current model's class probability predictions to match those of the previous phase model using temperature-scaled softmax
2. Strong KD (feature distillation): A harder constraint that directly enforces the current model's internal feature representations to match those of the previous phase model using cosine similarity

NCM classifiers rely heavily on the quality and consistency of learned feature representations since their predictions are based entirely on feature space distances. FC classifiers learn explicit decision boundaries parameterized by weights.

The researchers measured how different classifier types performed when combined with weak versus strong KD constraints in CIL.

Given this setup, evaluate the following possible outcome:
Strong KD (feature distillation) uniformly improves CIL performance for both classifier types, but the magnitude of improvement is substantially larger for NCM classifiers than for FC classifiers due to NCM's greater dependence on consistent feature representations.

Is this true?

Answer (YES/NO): NO